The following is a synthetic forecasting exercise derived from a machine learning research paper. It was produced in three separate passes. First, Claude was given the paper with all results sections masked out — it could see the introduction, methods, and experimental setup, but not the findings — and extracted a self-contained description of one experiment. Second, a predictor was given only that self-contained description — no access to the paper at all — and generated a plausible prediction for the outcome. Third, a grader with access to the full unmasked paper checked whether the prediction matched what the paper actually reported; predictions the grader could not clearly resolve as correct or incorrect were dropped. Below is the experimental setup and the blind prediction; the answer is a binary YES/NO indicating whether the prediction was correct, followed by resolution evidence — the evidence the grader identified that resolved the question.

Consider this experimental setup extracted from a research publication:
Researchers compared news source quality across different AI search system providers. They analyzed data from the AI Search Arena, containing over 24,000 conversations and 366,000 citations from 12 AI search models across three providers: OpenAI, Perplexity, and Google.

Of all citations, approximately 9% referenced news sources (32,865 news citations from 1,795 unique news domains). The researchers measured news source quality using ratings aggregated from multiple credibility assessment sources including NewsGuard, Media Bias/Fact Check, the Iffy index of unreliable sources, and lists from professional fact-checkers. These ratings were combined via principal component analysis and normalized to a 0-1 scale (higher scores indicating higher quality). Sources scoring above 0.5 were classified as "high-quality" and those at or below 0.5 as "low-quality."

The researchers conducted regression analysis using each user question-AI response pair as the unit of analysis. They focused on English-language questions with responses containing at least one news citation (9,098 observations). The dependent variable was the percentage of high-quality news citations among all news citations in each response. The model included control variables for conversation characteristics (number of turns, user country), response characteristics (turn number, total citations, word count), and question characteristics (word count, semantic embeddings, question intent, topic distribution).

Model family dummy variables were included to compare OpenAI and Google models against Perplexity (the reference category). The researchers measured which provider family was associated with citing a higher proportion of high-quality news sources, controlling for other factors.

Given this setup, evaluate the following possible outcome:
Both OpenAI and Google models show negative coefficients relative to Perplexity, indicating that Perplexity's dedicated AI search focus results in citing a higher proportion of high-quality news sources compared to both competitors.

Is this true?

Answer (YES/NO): NO